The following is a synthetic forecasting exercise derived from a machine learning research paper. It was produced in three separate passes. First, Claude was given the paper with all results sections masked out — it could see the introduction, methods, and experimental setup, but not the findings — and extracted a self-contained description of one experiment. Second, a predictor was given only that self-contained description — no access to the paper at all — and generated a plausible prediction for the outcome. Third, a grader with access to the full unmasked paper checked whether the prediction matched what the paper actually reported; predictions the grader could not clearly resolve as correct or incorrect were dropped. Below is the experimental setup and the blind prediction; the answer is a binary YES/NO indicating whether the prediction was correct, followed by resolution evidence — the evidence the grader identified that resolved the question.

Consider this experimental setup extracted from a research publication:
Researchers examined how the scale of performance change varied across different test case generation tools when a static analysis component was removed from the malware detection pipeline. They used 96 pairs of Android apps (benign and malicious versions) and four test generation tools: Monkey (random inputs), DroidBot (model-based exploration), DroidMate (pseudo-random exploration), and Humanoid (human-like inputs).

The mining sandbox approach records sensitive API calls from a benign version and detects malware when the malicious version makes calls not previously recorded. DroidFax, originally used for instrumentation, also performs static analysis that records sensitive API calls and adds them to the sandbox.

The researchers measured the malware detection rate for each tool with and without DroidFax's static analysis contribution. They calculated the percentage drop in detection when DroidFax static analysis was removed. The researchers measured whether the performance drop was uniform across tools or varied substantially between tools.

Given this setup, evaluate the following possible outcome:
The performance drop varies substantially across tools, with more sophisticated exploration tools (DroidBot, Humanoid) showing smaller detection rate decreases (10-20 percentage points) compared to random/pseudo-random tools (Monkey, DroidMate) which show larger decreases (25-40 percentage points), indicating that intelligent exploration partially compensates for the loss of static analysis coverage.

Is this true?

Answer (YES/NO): NO